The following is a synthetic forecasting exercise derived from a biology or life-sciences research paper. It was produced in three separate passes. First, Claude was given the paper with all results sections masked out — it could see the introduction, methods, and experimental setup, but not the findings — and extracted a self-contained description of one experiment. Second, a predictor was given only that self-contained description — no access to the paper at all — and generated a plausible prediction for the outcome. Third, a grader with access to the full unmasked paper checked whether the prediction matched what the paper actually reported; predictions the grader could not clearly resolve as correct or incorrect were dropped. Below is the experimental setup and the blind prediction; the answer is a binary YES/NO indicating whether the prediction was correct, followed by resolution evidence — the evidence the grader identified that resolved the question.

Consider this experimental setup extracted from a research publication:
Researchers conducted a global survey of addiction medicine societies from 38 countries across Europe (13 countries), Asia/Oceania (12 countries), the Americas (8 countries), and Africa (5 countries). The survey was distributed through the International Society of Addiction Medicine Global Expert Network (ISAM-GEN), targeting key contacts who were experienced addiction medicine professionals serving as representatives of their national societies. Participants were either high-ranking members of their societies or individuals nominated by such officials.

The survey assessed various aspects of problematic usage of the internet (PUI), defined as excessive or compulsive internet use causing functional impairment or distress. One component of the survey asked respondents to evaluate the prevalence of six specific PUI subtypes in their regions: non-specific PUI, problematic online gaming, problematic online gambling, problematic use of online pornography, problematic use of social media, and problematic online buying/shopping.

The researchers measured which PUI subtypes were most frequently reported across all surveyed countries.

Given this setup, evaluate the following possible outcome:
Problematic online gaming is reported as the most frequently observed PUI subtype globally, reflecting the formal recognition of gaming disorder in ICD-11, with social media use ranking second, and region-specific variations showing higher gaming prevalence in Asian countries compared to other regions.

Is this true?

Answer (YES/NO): NO